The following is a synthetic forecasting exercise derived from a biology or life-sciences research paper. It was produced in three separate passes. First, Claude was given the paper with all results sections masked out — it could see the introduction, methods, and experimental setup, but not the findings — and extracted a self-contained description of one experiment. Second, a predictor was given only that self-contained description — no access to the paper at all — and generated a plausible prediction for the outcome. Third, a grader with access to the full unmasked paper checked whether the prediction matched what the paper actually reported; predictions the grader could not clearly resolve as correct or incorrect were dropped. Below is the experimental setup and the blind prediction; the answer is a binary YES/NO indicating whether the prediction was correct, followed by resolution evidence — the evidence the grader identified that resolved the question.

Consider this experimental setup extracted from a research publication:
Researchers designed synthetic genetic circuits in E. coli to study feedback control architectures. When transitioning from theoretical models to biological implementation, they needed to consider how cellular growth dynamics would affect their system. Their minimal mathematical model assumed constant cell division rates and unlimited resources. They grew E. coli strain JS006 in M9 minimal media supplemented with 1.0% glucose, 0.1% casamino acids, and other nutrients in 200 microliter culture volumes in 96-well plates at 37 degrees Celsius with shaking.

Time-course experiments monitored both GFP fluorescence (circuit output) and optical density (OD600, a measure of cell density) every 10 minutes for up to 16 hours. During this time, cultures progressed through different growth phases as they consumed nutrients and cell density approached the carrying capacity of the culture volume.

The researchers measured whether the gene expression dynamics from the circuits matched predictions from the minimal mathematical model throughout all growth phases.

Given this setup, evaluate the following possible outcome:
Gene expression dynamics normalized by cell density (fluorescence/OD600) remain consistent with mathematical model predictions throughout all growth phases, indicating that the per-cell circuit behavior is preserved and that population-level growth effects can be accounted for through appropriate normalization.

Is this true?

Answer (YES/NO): NO